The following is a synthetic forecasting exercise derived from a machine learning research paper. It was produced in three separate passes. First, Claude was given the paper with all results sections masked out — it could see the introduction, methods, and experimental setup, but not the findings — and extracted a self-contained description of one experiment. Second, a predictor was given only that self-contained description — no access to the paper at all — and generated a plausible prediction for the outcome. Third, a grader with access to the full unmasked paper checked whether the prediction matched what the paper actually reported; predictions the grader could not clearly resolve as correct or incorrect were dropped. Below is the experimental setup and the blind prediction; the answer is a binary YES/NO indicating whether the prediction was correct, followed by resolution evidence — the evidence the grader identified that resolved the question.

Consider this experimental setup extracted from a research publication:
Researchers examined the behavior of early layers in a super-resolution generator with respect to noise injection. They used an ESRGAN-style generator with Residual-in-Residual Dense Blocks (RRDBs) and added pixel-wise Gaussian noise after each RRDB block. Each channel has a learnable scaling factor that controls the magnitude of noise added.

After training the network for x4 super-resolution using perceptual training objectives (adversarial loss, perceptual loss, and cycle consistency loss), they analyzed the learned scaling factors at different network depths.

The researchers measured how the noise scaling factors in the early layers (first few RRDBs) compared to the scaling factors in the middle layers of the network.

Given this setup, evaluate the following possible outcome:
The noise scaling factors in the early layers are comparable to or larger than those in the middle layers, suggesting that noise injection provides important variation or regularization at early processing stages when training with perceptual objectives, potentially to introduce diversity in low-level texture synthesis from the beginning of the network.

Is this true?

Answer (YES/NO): NO